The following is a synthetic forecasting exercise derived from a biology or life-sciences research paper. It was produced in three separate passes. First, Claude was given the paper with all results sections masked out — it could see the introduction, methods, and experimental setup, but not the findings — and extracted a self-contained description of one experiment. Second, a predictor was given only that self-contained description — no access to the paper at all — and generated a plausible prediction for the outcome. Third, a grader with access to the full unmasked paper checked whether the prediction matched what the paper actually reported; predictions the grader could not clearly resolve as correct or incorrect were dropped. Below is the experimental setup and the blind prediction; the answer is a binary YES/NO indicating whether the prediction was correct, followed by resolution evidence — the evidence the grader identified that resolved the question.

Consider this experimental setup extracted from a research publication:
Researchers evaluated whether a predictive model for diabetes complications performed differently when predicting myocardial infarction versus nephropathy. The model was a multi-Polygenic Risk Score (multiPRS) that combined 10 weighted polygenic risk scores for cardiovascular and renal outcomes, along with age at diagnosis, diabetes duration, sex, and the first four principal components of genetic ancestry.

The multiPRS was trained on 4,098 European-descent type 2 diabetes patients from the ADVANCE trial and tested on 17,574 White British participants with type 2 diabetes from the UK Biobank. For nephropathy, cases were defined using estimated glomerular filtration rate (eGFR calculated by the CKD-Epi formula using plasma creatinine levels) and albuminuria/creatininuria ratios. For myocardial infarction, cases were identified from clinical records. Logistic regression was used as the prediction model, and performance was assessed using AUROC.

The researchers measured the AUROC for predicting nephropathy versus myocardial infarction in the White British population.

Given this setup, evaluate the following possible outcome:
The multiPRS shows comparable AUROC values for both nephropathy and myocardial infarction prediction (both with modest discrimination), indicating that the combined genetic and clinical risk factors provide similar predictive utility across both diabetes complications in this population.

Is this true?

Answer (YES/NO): NO